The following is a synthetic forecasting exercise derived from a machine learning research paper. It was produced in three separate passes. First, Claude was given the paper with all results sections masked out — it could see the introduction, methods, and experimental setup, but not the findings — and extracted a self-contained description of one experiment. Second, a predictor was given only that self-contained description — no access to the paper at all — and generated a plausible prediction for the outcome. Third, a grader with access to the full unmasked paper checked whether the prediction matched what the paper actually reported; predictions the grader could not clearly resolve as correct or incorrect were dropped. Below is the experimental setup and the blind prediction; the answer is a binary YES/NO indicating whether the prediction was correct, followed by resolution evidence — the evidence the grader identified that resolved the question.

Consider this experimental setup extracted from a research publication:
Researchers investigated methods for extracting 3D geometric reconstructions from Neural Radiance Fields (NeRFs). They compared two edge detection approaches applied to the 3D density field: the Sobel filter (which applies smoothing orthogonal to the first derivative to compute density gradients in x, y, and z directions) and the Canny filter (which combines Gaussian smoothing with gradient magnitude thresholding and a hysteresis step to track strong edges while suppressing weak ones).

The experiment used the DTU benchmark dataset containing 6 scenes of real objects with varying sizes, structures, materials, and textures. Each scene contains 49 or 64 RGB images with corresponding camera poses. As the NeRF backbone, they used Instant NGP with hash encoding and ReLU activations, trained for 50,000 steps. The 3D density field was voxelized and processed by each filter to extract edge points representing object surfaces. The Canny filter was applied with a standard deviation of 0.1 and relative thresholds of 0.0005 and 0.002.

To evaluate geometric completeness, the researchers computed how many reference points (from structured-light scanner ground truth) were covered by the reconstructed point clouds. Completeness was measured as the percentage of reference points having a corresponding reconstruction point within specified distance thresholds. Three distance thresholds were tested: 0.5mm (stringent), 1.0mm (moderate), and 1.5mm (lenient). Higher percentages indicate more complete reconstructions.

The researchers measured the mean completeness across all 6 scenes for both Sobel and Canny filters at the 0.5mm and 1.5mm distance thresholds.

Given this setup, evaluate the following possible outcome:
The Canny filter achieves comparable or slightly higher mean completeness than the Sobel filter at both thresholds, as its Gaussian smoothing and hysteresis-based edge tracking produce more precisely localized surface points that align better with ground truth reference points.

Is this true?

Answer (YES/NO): NO